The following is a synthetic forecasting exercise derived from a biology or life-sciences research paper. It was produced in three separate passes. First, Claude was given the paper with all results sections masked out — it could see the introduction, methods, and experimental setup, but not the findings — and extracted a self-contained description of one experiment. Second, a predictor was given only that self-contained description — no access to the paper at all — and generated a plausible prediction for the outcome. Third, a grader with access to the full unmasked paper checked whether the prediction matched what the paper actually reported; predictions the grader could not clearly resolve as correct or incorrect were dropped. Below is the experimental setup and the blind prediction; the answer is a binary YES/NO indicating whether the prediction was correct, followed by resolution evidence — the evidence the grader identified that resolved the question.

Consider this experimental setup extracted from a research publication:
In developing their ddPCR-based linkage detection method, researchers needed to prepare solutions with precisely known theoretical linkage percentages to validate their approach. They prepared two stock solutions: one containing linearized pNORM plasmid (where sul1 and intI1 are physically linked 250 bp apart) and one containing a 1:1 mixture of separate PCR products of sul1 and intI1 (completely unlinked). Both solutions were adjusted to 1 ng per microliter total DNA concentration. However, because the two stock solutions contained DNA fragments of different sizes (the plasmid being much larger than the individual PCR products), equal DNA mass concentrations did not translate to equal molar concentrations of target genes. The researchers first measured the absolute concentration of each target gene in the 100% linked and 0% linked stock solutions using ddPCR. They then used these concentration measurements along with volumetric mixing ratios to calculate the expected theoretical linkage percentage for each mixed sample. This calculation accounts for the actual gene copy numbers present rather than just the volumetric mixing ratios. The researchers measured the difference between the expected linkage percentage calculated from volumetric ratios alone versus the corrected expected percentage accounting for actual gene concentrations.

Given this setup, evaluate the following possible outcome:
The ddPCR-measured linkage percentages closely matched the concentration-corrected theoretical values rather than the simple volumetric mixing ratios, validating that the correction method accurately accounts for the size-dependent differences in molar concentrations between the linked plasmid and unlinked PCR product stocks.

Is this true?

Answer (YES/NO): YES